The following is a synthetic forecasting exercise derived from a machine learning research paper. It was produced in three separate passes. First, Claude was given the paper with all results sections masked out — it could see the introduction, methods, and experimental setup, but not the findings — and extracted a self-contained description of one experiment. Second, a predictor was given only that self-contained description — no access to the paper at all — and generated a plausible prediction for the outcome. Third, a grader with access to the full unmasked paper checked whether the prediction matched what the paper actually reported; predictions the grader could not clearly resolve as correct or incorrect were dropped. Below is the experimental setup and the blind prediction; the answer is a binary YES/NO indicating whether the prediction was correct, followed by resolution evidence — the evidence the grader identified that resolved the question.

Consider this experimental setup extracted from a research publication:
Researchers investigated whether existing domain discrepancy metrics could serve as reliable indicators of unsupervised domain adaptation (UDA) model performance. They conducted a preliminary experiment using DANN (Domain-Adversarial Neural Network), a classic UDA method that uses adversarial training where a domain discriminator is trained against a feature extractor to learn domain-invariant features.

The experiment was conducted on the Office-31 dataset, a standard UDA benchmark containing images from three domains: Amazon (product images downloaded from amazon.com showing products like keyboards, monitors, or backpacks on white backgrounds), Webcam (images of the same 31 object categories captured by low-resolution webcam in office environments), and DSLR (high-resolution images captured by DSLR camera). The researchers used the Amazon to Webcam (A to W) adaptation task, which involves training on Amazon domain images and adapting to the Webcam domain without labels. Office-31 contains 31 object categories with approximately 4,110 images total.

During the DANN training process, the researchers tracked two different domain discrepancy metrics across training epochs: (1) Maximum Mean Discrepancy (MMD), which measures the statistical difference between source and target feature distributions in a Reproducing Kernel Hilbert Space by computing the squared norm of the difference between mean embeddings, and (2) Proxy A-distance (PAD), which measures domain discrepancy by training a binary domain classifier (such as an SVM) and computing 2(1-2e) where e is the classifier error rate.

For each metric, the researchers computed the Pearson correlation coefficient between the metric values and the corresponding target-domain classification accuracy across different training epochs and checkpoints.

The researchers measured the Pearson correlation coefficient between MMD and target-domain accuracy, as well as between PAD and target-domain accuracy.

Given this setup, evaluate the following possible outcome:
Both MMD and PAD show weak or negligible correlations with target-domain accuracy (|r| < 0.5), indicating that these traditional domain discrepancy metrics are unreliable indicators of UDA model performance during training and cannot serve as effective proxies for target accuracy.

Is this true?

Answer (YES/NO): NO